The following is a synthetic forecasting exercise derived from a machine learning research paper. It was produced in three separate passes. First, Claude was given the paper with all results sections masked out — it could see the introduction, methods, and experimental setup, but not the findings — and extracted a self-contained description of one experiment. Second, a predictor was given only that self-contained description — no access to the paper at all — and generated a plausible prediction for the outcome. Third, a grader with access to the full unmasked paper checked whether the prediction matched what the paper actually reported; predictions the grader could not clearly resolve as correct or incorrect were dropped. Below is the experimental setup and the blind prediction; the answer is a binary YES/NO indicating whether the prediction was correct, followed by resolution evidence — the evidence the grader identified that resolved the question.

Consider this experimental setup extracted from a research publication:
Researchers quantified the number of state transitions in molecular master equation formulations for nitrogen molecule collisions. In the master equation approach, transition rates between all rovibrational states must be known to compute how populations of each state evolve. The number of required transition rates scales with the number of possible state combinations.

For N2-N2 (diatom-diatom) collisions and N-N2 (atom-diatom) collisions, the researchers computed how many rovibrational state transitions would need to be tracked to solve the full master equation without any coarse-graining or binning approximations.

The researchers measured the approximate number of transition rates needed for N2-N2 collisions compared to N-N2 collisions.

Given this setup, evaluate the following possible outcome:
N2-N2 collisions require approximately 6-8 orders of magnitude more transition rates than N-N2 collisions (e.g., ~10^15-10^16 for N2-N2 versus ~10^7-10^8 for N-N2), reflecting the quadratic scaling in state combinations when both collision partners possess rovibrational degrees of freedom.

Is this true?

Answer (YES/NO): YES